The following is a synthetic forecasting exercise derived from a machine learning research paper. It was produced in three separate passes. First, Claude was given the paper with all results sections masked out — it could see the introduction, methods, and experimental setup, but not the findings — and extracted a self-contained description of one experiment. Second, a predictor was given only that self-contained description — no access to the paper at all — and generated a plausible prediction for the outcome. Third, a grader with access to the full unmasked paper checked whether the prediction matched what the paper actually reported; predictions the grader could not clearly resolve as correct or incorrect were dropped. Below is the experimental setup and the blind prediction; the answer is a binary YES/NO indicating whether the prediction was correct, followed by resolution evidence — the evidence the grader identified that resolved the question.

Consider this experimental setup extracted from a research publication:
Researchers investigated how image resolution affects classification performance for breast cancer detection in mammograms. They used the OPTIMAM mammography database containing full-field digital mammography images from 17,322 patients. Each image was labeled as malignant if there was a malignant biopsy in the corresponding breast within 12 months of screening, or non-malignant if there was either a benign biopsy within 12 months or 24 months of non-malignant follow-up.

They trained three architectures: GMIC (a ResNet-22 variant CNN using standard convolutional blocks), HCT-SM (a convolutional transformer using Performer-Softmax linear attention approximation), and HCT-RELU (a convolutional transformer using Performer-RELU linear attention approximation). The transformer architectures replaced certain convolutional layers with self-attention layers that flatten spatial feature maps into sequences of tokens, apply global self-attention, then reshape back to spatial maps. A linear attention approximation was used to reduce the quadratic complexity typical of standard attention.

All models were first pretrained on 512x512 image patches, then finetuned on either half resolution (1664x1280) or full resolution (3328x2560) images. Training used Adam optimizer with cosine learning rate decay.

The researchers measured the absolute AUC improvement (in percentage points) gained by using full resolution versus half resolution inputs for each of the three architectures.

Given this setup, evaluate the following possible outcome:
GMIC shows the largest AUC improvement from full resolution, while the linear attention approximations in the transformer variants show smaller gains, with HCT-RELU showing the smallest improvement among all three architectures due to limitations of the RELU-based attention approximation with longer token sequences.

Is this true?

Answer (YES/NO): NO